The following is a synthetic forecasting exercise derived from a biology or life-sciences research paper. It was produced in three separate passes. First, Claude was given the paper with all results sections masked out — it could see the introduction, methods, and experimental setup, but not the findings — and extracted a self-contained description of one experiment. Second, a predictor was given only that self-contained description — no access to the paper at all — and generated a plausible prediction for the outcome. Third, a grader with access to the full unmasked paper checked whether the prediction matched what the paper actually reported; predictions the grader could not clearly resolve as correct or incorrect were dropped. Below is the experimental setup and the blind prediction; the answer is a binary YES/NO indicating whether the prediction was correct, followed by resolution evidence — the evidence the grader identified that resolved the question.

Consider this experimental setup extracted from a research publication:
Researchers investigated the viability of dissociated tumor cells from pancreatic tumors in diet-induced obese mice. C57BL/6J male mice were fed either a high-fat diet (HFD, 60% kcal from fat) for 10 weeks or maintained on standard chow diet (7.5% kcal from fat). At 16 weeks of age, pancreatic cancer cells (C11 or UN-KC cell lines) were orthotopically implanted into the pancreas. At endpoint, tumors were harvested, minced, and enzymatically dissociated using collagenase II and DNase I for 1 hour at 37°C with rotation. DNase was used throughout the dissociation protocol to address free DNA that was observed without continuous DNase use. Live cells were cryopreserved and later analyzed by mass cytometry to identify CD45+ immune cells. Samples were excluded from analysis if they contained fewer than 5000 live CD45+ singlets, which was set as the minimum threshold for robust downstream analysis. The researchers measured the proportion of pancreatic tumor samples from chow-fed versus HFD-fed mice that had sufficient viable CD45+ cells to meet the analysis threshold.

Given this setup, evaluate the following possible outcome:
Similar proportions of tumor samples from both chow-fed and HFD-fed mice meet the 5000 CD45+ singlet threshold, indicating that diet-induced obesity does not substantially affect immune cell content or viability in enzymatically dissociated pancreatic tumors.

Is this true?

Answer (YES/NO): NO